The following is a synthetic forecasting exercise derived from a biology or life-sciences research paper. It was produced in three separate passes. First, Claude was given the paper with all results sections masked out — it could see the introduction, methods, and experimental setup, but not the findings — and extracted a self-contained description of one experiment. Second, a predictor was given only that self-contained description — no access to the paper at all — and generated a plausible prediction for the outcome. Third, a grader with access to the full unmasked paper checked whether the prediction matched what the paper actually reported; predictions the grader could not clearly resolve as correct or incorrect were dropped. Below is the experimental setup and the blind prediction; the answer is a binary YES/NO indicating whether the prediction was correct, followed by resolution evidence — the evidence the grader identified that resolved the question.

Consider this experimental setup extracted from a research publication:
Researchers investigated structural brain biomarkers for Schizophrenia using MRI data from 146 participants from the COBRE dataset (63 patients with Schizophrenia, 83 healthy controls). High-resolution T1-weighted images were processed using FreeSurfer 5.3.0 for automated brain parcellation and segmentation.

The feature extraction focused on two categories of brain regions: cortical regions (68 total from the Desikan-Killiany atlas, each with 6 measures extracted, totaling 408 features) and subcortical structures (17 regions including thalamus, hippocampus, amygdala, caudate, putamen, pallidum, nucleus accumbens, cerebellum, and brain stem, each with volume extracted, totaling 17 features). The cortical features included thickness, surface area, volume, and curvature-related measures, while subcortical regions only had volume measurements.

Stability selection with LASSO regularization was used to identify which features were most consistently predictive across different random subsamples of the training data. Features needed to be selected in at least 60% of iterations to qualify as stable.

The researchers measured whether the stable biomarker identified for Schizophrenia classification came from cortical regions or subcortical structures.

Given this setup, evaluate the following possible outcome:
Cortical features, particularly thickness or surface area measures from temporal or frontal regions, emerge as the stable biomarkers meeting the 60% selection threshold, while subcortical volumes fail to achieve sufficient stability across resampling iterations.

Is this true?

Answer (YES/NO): YES